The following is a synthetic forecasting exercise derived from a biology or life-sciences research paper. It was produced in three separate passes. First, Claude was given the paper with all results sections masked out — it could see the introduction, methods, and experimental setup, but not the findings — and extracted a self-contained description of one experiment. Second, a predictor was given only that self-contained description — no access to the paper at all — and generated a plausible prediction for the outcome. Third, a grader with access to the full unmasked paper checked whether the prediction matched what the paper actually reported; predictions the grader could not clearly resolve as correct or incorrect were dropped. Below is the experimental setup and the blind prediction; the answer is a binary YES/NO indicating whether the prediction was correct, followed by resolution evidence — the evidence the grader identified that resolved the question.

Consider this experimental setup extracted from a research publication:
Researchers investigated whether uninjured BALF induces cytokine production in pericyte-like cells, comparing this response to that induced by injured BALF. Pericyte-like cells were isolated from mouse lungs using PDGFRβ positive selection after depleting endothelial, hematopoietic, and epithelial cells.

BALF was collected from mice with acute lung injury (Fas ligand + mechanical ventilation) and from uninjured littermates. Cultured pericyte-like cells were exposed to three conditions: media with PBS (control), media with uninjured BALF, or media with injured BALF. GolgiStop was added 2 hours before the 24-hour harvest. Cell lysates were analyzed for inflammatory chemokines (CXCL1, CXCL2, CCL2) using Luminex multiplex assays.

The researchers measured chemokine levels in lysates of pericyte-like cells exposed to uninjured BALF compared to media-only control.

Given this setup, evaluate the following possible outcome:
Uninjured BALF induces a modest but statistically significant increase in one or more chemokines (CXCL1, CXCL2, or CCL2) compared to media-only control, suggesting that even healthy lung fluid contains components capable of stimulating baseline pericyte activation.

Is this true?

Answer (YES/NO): YES